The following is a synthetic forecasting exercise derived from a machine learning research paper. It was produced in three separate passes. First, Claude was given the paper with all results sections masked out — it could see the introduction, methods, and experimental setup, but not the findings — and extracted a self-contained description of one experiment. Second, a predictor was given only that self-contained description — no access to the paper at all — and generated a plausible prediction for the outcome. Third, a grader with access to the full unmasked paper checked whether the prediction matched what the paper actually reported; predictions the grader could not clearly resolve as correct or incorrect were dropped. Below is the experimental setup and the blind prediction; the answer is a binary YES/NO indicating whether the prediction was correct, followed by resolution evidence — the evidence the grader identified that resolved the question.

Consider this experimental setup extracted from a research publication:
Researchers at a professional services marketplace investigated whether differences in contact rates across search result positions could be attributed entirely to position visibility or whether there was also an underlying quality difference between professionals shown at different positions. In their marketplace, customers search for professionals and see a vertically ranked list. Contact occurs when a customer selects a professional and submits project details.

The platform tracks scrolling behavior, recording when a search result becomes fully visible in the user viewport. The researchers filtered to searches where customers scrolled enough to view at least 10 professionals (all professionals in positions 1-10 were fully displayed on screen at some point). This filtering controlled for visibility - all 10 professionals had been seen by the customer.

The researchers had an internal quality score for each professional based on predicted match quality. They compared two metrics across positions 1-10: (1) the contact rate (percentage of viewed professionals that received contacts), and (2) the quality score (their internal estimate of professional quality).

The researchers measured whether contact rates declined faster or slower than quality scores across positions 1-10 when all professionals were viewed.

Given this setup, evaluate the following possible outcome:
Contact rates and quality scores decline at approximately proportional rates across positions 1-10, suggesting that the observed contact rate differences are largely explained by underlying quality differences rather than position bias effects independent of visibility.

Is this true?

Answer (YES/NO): NO